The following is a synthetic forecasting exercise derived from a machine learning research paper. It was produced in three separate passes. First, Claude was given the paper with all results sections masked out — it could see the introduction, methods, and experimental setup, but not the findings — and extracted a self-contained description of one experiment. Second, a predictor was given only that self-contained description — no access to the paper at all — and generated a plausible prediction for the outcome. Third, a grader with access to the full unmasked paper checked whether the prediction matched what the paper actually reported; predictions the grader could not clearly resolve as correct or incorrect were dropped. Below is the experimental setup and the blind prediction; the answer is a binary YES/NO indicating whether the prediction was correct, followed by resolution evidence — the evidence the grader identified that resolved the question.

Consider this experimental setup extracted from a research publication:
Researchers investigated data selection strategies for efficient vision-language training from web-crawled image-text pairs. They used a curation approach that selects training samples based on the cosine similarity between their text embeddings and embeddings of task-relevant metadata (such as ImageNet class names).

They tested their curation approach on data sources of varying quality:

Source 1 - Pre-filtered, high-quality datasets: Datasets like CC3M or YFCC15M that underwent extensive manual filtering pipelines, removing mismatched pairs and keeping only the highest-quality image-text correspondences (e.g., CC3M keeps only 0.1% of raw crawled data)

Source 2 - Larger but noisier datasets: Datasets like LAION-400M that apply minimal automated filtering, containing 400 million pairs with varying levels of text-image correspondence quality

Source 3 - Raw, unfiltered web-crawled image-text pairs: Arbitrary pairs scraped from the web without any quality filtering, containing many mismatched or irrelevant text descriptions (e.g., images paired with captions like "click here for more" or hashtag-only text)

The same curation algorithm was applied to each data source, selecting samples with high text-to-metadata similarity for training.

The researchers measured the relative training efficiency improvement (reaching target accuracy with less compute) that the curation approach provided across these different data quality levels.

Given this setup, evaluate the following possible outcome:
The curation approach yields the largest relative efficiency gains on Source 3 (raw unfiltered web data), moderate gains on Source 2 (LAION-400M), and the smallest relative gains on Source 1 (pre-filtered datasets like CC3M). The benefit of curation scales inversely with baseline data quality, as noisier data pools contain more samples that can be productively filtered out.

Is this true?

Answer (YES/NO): YES